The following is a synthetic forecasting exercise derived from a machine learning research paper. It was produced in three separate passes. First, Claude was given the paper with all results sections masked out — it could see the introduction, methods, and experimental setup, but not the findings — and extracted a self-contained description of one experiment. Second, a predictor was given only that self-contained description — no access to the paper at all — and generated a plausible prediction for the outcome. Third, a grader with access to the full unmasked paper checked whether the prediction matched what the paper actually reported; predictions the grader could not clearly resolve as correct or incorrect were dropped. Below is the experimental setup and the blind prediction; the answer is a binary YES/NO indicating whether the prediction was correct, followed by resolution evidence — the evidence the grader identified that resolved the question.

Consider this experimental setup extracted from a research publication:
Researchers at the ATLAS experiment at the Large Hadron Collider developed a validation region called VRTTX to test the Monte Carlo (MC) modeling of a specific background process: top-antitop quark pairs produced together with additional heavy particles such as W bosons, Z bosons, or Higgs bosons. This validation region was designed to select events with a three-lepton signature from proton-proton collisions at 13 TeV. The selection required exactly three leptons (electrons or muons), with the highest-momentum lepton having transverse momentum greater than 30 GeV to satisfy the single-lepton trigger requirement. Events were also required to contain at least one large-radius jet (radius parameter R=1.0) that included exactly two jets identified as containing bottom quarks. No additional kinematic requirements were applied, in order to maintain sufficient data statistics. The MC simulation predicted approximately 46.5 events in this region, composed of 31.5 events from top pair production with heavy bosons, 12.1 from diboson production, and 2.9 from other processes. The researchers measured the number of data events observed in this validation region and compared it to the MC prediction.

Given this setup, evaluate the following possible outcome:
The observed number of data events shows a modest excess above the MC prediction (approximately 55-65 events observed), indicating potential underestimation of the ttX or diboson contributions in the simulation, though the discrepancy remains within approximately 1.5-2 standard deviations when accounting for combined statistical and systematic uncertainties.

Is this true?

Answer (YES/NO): NO